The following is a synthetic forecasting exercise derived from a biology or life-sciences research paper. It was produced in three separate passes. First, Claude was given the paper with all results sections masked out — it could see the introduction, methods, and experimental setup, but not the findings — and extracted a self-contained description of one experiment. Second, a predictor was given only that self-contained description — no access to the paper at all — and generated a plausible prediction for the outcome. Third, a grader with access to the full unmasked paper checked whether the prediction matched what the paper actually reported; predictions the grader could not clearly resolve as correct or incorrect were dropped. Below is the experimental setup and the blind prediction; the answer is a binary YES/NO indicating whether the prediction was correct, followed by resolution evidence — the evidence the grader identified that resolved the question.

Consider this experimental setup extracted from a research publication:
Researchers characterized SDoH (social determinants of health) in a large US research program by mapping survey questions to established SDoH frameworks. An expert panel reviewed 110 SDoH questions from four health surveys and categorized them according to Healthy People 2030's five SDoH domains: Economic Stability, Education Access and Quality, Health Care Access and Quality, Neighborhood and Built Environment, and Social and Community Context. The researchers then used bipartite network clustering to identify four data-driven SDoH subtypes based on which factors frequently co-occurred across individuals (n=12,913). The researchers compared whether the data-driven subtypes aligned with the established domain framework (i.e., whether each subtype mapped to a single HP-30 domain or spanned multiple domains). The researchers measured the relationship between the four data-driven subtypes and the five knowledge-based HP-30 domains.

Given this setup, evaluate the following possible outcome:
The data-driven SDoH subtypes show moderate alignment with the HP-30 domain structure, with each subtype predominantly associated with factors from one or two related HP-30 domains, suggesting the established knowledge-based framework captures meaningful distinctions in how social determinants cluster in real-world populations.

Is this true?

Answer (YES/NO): NO